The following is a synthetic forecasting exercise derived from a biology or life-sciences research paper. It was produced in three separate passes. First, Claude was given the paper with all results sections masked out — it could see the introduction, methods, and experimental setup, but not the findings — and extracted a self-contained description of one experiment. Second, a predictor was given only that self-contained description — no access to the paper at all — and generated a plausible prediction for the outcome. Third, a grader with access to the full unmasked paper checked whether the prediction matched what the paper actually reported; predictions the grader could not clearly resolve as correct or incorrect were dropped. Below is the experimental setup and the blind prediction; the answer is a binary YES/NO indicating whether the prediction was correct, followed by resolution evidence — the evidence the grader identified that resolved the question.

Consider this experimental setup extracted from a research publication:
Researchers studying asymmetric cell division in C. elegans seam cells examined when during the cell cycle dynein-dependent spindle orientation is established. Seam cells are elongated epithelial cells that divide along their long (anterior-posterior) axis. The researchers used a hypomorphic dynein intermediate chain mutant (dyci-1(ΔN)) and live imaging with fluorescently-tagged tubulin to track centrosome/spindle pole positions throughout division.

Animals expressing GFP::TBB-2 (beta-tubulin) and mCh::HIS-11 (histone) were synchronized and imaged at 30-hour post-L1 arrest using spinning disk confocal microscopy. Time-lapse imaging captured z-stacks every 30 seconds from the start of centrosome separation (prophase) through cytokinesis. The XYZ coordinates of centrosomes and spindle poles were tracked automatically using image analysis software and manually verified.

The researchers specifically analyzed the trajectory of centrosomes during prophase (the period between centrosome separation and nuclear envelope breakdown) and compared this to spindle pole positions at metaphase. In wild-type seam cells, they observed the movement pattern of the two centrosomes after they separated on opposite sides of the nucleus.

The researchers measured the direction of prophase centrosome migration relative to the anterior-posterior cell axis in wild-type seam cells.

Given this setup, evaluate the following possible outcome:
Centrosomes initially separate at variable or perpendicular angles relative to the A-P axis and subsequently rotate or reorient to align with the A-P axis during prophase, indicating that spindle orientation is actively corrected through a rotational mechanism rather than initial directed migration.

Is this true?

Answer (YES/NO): NO